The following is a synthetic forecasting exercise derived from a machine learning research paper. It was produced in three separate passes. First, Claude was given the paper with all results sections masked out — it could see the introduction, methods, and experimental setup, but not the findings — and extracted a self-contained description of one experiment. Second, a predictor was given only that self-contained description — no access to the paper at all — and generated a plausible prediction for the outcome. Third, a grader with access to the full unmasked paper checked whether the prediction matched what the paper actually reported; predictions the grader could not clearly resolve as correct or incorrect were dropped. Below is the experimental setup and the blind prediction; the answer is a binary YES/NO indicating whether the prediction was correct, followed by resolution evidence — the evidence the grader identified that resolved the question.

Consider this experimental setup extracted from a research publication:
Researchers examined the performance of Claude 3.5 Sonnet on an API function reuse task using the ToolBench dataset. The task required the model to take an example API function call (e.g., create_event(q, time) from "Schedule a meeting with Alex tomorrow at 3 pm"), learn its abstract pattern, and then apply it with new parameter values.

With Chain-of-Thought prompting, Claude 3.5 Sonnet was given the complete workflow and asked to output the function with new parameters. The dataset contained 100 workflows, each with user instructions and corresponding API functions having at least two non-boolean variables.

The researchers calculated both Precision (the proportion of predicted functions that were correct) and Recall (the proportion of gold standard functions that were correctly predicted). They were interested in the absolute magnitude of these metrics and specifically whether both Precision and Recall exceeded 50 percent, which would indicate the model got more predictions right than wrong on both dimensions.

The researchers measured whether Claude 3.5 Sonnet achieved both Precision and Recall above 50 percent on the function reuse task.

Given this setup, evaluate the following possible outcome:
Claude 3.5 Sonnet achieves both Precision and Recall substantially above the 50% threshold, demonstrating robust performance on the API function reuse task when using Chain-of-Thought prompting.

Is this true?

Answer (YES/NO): NO